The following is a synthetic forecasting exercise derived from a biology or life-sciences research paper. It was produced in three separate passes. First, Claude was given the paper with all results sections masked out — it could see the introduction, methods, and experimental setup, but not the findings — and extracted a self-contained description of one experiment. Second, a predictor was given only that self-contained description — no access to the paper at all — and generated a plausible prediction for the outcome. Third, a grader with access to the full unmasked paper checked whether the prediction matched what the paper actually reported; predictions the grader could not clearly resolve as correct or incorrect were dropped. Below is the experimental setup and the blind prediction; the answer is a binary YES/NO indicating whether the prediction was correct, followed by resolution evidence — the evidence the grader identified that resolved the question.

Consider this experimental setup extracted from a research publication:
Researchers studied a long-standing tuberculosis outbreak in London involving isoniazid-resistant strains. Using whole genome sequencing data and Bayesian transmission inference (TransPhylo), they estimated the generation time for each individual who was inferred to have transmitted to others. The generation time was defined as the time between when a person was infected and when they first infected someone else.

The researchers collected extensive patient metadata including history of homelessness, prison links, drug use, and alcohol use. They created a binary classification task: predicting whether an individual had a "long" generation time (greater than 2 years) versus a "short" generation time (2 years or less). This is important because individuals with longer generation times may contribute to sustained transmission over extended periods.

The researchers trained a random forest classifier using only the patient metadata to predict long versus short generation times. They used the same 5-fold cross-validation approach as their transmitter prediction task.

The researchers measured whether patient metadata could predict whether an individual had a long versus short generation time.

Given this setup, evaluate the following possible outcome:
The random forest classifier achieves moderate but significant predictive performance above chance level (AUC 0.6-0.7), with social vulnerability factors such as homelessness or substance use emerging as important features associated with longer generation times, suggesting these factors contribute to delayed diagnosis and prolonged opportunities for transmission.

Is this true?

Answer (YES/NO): NO